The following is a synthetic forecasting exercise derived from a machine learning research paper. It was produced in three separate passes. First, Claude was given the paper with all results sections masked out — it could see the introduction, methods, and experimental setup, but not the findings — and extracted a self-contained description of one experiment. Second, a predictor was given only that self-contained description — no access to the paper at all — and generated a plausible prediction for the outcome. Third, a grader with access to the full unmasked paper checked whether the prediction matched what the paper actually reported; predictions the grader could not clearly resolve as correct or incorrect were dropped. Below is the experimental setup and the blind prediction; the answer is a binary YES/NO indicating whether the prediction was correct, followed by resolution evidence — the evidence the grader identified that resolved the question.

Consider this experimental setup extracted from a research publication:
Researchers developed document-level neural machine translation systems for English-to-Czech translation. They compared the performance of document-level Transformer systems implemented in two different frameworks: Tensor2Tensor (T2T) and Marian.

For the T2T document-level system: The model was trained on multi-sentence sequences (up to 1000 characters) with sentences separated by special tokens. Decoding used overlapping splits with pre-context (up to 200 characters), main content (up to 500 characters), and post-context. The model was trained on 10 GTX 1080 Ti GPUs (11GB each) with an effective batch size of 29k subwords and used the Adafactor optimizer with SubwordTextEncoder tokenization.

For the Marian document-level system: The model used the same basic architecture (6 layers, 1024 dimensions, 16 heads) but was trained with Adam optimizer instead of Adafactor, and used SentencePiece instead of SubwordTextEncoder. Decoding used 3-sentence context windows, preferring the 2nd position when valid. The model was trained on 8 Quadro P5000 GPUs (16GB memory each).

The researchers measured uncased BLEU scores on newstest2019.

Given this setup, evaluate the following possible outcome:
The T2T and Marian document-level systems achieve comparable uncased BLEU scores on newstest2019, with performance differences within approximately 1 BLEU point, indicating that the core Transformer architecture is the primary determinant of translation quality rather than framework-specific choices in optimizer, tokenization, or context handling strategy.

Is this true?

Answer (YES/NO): NO